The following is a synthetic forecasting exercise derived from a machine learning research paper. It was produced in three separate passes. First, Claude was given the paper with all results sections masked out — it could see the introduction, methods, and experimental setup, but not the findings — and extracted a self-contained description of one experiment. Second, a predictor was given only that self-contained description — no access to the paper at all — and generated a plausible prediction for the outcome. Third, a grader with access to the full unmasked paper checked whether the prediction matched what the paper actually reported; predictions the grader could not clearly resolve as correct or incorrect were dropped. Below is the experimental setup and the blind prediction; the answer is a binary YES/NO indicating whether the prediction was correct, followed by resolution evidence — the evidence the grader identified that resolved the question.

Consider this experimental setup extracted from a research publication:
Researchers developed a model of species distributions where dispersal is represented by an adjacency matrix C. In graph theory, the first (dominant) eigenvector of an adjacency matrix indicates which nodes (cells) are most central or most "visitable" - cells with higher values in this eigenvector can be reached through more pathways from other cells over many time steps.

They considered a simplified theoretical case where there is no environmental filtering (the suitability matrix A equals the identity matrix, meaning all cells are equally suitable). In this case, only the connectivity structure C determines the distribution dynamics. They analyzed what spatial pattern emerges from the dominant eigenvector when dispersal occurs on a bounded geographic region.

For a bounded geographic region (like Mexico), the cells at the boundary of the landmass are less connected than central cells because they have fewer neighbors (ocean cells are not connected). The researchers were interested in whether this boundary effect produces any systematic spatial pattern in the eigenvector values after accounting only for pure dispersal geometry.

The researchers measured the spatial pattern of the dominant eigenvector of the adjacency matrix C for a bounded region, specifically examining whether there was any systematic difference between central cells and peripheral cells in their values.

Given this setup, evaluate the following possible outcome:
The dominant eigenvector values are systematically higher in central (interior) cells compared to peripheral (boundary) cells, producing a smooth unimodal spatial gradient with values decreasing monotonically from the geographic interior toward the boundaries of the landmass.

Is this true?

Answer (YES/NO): YES